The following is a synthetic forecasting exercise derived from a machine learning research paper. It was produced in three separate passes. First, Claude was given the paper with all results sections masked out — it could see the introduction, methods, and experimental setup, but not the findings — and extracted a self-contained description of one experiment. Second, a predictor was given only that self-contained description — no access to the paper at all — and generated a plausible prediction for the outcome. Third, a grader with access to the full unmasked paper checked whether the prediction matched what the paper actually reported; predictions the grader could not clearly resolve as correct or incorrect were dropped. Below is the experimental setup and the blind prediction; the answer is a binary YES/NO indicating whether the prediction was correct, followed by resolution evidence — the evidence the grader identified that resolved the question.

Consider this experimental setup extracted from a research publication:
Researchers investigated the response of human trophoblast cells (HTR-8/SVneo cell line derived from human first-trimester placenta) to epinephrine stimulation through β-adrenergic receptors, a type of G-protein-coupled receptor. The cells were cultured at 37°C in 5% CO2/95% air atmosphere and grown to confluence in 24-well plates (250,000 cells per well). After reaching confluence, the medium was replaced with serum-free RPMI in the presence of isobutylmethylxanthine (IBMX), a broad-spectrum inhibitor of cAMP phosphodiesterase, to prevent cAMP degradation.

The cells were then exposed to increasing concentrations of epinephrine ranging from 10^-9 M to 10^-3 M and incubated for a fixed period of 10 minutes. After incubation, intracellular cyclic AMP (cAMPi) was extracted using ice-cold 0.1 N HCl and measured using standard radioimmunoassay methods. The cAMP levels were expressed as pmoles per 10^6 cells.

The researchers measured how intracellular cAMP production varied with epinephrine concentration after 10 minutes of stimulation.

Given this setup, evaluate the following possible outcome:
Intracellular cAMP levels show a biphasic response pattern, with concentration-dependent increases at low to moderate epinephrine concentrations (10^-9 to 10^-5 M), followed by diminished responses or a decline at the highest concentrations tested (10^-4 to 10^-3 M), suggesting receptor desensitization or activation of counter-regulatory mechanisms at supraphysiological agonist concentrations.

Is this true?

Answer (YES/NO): NO